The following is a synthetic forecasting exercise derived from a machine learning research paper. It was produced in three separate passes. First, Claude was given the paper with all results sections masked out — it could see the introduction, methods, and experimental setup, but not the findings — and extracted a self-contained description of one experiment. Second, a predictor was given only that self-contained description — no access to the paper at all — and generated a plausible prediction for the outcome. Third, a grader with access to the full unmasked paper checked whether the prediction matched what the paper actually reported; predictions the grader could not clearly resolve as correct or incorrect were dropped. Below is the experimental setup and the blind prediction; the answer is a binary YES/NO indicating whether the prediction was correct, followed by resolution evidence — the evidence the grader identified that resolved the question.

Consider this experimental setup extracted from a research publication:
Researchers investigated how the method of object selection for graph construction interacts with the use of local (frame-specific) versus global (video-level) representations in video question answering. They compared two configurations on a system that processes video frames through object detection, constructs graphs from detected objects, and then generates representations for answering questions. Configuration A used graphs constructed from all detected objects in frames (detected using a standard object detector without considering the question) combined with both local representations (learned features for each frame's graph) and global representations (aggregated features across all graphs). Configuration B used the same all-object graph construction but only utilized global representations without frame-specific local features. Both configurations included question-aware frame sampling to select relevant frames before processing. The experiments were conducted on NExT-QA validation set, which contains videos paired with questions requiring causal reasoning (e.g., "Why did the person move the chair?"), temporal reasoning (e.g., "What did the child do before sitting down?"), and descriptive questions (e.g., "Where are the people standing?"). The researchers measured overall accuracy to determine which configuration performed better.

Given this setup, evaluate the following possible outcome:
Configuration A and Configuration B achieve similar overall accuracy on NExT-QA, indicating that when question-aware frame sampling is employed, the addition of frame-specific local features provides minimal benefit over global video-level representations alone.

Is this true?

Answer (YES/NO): NO